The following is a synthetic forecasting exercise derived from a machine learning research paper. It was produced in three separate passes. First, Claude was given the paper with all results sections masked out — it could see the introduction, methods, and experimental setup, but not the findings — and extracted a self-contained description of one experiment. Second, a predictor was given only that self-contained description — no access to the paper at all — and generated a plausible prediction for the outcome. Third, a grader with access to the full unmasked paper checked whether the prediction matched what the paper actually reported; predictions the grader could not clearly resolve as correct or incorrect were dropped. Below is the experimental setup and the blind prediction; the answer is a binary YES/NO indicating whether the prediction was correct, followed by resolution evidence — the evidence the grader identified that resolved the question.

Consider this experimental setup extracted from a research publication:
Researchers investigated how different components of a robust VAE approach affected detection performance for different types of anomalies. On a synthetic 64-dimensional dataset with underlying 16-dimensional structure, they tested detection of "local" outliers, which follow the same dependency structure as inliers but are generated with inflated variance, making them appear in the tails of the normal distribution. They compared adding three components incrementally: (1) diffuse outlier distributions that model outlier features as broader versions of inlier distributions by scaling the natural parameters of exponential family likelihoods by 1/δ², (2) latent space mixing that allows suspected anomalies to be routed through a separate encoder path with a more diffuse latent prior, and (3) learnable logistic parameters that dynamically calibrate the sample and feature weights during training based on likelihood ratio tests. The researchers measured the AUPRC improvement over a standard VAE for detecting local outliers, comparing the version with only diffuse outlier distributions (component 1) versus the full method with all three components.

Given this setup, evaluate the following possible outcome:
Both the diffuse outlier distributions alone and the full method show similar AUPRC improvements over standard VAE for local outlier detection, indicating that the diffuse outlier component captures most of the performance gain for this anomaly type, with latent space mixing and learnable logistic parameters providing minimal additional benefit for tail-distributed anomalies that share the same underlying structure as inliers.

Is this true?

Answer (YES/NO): NO